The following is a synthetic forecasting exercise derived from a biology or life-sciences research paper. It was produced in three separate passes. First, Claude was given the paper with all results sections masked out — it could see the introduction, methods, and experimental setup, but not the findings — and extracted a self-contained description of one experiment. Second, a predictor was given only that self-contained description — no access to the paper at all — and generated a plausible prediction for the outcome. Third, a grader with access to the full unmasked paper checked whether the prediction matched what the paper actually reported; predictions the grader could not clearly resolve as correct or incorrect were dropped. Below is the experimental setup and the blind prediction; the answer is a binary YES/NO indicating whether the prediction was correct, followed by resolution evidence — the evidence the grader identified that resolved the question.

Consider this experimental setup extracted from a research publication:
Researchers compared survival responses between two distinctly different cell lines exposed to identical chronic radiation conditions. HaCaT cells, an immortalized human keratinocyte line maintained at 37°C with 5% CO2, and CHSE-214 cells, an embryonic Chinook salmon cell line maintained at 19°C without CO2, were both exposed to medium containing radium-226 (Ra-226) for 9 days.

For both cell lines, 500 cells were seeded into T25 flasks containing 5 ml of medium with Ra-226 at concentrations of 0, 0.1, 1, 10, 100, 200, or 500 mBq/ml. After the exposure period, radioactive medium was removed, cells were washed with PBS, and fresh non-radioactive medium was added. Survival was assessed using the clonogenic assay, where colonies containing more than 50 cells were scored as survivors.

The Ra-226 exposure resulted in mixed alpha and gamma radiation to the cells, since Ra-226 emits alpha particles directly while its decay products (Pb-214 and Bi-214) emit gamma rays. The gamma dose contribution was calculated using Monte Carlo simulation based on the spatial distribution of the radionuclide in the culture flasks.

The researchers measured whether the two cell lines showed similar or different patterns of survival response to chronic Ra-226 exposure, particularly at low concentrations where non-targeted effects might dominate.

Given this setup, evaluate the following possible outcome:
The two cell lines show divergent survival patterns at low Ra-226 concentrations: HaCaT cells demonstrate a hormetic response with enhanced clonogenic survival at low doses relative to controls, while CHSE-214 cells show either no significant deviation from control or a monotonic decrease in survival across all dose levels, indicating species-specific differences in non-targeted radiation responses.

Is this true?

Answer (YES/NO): YES